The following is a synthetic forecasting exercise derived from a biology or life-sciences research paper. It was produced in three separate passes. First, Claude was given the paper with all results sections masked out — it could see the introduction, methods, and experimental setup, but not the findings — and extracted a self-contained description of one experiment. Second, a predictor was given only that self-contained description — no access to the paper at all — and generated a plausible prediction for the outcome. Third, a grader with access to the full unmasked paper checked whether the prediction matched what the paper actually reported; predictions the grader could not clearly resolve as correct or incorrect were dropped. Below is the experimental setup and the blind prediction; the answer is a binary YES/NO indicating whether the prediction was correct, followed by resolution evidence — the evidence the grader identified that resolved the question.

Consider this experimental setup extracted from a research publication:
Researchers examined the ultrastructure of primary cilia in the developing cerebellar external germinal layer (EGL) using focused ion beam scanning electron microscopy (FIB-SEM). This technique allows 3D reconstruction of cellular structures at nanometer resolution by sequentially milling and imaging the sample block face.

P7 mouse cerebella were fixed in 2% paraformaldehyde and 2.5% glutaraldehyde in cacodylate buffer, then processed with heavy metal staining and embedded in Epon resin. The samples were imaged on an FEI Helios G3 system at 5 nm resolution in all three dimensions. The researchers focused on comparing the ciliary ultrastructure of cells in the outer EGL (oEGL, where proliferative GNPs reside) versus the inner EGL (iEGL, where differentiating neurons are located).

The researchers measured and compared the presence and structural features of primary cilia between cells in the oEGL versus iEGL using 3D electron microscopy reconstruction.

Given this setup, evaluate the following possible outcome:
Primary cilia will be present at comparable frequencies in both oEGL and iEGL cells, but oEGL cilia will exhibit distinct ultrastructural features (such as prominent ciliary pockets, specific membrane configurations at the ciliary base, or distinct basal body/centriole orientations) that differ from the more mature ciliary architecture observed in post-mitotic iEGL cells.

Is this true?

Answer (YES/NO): NO